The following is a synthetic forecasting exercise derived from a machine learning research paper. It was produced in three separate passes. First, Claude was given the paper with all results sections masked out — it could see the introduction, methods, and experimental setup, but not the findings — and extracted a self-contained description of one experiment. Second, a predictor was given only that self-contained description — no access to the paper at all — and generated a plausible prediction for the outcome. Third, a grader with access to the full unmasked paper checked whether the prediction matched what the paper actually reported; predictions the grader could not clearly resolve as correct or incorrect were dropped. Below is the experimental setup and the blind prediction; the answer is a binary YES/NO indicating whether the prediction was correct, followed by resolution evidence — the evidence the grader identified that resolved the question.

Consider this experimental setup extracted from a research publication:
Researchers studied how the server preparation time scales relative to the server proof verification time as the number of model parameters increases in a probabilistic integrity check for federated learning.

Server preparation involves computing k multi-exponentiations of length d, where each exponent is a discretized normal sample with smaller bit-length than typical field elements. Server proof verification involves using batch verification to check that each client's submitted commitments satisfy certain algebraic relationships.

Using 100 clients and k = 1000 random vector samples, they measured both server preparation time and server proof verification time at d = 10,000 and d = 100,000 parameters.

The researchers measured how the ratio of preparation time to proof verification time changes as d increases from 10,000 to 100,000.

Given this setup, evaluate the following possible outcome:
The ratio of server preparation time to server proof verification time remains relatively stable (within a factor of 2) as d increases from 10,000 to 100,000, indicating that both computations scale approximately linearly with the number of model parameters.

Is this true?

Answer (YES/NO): NO